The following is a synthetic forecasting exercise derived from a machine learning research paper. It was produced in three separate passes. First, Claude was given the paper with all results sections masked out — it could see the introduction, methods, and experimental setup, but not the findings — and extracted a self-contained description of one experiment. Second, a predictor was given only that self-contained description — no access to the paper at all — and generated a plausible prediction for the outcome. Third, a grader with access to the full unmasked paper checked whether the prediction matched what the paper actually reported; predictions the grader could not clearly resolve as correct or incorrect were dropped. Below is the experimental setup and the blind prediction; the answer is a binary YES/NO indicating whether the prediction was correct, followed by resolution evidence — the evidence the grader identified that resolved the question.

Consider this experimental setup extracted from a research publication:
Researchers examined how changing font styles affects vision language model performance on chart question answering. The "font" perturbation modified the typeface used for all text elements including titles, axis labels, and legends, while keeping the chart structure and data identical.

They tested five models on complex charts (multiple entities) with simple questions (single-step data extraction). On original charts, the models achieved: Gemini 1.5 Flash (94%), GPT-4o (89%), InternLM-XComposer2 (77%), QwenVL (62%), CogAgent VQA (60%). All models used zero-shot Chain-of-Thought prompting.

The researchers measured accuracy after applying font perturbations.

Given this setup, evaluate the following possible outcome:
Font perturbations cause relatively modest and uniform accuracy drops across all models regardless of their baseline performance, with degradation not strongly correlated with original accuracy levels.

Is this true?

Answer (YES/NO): NO